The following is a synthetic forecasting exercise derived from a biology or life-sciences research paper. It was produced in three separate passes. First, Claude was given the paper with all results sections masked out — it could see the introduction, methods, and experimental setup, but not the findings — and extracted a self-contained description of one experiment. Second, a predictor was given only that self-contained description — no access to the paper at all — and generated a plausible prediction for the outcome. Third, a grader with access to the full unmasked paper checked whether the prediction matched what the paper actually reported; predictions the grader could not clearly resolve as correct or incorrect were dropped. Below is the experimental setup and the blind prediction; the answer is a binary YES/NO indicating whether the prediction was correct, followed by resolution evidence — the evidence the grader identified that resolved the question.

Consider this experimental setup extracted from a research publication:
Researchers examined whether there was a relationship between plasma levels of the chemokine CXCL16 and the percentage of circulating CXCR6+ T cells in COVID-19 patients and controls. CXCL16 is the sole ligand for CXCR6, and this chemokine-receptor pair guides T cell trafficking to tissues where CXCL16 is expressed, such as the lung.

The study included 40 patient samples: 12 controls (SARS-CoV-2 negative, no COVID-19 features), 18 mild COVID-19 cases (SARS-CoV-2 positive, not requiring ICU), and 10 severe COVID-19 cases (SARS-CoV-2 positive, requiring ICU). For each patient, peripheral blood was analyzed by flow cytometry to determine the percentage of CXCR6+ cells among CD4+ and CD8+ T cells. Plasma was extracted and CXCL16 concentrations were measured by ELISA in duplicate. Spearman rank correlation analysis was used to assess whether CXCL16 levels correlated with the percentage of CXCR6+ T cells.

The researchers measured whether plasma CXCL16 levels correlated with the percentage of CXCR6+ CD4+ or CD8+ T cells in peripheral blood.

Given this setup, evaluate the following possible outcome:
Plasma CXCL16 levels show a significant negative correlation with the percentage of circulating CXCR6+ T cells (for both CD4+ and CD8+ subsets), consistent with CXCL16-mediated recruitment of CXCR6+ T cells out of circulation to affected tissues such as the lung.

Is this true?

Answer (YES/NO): NO